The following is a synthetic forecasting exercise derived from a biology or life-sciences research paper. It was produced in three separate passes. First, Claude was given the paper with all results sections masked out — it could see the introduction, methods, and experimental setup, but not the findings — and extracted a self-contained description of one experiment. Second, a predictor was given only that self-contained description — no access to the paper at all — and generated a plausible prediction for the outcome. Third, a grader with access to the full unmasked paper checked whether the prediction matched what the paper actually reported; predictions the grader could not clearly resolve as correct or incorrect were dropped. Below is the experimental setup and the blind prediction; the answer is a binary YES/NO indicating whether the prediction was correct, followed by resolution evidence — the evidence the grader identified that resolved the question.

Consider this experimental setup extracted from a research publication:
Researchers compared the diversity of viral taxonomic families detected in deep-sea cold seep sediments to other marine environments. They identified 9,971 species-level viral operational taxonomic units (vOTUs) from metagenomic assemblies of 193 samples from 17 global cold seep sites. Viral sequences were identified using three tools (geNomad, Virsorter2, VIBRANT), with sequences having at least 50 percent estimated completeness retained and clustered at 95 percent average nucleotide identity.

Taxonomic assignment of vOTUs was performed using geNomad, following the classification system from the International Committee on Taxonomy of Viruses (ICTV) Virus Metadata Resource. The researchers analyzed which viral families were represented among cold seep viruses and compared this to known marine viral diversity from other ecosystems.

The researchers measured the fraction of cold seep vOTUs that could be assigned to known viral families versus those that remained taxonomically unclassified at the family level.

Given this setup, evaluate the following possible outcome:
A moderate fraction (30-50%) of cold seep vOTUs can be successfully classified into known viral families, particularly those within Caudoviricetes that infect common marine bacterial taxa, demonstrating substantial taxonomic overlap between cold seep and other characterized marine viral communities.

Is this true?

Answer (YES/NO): NO